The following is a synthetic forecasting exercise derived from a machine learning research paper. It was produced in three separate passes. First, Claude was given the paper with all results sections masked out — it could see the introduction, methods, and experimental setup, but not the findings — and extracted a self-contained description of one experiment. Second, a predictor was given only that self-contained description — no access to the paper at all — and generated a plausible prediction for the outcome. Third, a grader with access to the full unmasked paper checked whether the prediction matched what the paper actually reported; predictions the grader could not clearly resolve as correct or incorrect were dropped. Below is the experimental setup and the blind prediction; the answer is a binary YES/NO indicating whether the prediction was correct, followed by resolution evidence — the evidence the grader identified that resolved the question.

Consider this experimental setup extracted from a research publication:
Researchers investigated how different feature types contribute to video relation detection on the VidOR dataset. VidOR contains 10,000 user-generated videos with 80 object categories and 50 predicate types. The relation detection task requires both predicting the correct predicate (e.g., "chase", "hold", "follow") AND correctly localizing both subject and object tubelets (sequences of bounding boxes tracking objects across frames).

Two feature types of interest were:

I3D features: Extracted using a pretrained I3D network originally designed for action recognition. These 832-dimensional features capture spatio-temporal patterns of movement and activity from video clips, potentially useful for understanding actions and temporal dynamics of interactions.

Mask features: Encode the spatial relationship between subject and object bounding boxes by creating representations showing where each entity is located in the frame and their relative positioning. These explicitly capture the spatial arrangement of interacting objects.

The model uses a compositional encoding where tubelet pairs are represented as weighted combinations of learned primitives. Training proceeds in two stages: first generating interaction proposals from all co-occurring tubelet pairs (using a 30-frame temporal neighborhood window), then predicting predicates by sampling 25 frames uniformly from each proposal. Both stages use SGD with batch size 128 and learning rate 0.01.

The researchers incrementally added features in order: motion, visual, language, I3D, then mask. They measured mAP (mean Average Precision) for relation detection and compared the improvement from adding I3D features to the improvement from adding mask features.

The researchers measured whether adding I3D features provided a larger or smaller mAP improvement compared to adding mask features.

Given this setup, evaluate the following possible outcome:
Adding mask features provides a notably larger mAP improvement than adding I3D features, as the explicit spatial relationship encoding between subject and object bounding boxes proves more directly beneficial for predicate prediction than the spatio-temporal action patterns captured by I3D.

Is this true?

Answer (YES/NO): YES